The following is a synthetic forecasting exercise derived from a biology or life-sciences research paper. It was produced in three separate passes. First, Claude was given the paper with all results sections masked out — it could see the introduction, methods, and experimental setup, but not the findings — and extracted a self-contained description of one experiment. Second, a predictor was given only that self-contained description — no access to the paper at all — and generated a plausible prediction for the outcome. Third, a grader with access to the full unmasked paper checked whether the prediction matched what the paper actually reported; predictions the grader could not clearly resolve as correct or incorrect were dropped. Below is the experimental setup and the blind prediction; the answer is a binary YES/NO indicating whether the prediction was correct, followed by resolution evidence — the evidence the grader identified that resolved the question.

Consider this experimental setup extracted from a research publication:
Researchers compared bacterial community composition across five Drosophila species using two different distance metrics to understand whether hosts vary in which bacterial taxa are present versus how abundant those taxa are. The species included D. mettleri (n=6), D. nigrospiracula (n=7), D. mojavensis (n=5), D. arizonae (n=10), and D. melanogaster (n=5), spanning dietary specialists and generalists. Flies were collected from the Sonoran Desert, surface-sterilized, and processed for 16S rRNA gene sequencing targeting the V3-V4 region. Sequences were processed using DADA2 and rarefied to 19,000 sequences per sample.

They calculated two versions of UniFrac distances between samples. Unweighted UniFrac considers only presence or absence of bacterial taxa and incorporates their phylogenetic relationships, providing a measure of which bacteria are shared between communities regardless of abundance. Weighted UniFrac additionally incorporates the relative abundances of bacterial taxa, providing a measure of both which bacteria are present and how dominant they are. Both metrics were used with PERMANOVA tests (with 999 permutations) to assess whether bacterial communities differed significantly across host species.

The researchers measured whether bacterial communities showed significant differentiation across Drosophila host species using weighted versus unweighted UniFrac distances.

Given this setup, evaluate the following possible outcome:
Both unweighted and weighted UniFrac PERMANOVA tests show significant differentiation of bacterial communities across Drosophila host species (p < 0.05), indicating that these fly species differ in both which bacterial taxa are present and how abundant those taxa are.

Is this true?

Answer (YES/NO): NO